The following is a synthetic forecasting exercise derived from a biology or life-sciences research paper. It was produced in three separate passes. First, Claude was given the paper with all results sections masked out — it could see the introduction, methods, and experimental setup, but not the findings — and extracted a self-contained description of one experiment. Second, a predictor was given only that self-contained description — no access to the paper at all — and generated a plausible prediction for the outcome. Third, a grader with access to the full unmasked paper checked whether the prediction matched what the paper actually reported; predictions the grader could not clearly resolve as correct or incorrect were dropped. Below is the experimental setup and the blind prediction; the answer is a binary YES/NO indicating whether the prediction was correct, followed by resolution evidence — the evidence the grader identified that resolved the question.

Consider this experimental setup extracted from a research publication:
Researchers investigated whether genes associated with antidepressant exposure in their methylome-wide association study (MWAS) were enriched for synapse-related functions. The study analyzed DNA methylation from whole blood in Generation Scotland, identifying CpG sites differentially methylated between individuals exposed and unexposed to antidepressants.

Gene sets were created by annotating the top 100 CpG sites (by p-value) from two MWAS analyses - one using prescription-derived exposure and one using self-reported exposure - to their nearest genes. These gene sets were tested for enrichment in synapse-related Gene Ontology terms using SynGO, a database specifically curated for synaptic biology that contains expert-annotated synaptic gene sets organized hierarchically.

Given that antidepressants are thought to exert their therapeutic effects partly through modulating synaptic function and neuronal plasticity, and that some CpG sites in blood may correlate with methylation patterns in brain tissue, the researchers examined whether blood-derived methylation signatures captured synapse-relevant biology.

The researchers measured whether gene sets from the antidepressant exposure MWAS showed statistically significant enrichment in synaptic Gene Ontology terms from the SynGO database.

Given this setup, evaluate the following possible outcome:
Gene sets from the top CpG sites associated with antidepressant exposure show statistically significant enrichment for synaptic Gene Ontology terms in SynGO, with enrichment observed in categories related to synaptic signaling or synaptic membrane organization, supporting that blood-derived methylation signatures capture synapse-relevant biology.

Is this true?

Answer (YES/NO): YES